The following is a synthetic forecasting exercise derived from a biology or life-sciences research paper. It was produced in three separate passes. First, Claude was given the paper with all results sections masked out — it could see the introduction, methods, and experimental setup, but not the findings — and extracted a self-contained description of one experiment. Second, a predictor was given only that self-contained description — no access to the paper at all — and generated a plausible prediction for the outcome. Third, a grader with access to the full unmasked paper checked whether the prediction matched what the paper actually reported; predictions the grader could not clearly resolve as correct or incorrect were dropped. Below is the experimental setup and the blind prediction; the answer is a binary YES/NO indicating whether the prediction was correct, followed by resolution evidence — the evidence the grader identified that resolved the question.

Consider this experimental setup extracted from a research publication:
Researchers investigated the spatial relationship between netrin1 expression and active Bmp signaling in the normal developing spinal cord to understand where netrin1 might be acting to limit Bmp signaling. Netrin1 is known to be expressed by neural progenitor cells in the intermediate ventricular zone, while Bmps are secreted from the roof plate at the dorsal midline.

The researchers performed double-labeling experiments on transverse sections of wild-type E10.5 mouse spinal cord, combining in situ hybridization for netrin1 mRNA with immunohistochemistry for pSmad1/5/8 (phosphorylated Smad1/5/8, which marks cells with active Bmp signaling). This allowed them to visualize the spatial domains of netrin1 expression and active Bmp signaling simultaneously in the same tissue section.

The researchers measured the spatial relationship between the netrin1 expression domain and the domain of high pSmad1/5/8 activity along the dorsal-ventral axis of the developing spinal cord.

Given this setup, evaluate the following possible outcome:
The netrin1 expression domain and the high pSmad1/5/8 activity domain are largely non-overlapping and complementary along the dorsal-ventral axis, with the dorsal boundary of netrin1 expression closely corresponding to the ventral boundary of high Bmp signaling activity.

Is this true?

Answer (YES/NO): YES